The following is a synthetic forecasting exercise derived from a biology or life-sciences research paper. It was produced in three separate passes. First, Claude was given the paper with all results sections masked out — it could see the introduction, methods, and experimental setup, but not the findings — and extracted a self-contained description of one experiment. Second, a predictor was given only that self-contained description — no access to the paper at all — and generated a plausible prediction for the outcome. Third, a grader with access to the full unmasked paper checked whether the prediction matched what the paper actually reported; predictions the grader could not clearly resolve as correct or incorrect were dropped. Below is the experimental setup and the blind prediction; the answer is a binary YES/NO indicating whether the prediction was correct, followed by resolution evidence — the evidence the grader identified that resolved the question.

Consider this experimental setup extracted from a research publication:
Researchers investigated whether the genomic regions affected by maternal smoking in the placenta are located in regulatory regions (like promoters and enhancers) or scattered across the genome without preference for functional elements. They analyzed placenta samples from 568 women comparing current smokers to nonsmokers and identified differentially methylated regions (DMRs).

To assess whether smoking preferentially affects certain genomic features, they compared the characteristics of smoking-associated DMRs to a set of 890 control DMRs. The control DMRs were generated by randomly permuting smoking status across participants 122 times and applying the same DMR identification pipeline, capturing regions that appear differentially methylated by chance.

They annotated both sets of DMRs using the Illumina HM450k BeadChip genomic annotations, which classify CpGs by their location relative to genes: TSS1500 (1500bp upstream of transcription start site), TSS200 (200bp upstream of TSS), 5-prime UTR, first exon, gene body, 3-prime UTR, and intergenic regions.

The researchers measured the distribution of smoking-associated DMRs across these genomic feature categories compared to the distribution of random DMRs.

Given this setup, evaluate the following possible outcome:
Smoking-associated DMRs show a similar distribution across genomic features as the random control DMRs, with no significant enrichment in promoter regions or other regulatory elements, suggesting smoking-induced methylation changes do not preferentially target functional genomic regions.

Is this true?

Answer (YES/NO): NO